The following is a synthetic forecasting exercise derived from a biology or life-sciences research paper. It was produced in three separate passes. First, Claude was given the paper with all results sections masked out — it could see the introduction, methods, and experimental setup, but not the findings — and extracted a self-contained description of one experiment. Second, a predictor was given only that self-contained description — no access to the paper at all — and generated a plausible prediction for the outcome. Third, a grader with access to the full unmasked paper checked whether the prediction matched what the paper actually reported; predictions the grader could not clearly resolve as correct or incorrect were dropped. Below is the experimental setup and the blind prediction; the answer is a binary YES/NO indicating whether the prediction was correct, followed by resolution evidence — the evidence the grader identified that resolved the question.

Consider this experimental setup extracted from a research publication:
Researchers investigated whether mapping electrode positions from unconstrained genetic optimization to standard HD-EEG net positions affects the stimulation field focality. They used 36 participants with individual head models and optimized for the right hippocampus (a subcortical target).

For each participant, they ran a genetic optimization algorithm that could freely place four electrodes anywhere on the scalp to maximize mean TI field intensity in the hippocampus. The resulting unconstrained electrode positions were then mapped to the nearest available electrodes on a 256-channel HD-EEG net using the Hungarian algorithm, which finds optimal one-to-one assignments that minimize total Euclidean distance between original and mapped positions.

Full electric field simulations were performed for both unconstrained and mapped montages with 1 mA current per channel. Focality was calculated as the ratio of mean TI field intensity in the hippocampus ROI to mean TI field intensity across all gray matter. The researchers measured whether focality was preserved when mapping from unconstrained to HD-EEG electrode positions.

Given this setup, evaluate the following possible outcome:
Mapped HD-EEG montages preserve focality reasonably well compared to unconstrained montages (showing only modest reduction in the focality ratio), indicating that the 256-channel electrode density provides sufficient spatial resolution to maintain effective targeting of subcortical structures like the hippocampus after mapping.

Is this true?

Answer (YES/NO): YES